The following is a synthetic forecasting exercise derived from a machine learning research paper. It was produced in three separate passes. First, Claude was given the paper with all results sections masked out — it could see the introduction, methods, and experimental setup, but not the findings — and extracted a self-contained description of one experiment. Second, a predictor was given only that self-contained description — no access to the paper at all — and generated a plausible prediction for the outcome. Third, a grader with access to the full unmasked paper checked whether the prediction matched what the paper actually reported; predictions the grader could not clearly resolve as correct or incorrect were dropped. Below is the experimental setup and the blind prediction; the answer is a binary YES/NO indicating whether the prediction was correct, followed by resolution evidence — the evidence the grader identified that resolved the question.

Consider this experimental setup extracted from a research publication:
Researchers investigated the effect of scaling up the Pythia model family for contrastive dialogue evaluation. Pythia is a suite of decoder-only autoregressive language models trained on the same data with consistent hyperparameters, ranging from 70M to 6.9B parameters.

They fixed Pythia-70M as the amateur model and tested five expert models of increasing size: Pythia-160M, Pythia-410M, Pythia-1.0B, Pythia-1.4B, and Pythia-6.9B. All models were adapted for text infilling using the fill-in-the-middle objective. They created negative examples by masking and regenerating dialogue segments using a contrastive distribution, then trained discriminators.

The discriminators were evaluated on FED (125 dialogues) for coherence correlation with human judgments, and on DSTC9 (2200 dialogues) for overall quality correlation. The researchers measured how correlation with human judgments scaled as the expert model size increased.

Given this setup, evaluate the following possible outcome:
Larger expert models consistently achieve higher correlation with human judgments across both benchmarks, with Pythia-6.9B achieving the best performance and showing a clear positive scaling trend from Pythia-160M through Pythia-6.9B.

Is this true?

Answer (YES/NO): NO